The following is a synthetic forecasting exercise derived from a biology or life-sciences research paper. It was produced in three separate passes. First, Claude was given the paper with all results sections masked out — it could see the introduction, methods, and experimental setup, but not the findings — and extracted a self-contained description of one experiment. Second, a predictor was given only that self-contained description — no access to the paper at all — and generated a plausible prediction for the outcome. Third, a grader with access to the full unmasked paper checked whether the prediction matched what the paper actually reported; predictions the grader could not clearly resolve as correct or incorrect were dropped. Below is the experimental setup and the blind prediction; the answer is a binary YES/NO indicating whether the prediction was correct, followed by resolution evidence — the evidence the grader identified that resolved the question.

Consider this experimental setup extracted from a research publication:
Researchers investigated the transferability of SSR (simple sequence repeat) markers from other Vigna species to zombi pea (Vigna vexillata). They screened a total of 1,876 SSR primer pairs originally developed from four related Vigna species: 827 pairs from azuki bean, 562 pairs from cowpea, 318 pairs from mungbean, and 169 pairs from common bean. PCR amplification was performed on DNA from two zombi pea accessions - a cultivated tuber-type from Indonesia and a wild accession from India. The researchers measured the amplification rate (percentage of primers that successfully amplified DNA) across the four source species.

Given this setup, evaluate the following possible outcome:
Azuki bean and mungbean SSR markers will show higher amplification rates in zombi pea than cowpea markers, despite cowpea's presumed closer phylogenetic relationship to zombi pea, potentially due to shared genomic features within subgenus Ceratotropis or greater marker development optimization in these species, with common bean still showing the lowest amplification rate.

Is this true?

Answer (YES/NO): NO